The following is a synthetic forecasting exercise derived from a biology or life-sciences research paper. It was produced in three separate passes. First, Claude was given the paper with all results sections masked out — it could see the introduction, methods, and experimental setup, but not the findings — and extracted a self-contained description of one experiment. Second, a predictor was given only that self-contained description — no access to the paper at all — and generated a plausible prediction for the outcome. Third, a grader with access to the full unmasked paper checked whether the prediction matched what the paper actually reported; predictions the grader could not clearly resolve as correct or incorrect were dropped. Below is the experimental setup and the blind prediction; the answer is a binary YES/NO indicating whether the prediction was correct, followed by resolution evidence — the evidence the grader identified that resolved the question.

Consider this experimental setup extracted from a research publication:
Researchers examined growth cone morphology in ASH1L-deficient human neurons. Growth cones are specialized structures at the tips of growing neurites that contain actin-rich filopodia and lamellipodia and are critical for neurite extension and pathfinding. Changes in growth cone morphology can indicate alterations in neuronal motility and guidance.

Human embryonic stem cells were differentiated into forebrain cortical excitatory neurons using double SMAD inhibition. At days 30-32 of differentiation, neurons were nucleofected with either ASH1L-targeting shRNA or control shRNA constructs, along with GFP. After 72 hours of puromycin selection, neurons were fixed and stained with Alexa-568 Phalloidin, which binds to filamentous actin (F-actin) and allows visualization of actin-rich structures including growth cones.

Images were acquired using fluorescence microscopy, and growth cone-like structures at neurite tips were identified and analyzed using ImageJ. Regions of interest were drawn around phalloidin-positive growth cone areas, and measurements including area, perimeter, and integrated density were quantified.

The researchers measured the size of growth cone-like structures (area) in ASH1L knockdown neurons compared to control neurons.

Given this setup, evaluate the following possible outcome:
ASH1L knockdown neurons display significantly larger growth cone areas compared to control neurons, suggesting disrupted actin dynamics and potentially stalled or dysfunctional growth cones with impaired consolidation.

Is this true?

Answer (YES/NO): YES